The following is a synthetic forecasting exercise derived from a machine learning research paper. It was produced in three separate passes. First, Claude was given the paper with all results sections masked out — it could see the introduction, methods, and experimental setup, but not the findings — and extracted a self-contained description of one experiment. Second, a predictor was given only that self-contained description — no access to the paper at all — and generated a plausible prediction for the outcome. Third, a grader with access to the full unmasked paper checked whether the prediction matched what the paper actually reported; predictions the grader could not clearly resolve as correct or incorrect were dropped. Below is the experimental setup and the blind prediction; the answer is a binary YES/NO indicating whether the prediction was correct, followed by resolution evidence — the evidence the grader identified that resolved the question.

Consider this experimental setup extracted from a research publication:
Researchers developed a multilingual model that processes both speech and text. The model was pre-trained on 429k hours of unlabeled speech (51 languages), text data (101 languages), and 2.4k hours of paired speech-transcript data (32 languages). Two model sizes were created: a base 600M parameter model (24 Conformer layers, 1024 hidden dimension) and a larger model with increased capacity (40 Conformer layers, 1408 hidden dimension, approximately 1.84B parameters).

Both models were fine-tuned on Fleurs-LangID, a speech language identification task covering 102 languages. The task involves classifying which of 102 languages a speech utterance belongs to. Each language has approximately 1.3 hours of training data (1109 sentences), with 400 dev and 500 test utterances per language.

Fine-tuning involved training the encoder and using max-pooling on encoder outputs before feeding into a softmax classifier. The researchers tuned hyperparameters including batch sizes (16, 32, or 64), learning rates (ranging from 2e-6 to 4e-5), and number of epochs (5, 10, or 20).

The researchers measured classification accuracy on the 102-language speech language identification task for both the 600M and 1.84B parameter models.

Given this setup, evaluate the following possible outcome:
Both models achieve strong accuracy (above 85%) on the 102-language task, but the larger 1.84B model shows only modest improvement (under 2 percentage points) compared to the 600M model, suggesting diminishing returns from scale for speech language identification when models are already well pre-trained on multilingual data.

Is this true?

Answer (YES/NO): NO